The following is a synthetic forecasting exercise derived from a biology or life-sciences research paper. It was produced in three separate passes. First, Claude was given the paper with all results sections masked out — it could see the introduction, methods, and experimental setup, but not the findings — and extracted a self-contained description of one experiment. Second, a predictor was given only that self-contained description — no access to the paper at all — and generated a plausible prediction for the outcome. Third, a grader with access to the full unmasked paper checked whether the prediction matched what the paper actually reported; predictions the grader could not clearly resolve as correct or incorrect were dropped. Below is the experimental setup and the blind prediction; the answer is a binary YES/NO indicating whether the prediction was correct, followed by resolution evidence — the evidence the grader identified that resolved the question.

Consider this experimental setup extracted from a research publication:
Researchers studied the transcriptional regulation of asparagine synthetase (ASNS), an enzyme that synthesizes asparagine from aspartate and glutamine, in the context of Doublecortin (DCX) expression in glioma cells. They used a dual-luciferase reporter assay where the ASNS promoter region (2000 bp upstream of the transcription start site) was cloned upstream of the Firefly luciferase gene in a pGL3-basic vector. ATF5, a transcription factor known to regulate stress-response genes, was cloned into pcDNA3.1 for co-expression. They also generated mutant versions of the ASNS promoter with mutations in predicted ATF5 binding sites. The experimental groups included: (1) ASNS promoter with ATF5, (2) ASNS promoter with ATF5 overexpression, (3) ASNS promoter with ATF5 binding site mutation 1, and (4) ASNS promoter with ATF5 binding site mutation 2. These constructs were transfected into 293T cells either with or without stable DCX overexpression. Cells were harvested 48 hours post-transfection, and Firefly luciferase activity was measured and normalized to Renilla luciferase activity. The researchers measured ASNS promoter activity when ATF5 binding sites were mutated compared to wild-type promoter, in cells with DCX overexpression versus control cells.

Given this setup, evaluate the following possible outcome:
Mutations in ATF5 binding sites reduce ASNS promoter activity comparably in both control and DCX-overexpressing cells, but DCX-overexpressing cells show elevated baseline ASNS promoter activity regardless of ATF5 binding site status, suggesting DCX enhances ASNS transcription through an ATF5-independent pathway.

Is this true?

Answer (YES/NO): NO